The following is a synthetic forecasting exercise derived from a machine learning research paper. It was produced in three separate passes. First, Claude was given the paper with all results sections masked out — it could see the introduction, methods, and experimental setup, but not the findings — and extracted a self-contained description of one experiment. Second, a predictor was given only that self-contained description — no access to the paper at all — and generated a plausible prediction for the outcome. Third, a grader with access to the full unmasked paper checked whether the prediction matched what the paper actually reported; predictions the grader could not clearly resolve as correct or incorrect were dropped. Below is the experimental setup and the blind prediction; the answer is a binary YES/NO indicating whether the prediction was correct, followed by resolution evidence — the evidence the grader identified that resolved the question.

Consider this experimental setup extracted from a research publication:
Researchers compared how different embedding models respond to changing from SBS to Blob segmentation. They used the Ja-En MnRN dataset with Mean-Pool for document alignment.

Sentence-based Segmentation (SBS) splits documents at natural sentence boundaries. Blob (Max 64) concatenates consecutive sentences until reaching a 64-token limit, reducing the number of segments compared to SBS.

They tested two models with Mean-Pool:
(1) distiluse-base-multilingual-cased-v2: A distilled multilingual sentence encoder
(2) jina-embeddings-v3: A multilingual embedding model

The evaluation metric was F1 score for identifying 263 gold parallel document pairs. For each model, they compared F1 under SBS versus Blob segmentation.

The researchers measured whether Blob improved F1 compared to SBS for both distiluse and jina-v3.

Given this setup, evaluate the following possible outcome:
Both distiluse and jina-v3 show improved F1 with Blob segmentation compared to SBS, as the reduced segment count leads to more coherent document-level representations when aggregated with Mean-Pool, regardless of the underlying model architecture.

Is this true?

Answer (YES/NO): YES